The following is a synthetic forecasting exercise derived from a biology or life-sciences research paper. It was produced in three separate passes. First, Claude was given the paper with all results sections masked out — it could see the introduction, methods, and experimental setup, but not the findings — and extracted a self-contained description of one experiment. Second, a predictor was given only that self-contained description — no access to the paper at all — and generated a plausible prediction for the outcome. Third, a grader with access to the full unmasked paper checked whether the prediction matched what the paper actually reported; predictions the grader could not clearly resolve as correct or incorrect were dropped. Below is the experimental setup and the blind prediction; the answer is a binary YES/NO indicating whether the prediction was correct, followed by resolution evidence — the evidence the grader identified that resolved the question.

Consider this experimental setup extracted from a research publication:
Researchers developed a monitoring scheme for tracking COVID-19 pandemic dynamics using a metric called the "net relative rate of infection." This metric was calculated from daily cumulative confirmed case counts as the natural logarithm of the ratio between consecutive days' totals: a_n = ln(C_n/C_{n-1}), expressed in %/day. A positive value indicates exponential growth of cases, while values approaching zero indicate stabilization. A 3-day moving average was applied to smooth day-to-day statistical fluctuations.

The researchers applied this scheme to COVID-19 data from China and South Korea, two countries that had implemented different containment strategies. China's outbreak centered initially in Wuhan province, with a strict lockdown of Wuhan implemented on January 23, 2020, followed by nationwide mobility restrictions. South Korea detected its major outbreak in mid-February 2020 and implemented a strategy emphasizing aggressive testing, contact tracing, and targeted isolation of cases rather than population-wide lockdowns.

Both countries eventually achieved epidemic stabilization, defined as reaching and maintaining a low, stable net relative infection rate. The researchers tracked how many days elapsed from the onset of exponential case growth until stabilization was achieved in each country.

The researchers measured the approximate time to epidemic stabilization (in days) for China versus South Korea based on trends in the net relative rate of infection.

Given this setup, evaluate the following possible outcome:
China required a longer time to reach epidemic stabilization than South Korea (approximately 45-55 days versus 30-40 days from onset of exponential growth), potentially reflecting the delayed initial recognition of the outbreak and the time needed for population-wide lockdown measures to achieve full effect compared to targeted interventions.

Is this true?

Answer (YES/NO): NO